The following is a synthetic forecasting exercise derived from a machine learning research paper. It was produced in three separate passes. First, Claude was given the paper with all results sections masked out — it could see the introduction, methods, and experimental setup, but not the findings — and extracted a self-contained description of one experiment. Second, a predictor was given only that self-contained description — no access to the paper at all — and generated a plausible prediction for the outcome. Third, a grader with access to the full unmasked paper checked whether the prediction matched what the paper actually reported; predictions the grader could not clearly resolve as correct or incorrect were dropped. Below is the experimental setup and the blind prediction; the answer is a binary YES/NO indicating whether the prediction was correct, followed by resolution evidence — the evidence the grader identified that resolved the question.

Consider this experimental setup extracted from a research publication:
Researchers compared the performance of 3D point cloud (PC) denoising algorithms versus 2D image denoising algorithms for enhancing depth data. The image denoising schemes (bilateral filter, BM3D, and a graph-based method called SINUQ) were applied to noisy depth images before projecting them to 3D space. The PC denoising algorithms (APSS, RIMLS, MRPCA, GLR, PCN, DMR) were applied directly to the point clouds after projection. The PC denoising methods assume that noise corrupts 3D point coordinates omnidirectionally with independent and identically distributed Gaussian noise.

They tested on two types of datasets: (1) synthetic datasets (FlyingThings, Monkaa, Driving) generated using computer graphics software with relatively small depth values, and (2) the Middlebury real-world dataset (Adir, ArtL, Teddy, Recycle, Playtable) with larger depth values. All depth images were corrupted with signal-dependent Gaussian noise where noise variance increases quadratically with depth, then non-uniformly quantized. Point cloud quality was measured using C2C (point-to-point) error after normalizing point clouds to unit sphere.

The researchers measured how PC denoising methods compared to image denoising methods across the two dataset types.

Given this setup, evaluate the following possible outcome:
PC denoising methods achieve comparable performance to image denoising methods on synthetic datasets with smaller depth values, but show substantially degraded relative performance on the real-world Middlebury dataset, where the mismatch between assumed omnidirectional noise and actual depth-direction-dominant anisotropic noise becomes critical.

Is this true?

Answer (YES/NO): YES